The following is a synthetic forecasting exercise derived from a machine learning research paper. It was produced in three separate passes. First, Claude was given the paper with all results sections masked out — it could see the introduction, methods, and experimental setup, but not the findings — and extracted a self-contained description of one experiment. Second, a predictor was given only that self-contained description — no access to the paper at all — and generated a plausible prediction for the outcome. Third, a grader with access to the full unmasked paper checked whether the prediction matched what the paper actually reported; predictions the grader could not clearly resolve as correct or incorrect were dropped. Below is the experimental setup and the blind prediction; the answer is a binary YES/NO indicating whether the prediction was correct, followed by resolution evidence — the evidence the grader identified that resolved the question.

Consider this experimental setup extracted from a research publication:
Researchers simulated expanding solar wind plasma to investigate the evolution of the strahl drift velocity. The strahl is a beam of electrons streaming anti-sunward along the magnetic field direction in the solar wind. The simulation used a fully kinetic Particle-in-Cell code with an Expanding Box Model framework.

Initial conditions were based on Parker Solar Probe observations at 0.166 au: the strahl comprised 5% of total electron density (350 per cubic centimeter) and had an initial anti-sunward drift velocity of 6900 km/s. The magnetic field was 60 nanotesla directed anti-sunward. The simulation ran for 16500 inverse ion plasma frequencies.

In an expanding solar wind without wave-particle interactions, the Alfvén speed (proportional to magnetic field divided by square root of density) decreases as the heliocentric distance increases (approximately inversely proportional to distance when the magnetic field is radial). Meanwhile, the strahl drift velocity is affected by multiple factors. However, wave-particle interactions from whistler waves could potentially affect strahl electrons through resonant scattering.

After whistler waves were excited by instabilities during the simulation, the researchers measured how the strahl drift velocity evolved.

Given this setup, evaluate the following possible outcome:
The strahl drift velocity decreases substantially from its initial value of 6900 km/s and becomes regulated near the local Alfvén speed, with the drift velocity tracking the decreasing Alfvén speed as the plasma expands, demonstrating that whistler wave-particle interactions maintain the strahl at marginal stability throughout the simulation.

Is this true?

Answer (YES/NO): NO